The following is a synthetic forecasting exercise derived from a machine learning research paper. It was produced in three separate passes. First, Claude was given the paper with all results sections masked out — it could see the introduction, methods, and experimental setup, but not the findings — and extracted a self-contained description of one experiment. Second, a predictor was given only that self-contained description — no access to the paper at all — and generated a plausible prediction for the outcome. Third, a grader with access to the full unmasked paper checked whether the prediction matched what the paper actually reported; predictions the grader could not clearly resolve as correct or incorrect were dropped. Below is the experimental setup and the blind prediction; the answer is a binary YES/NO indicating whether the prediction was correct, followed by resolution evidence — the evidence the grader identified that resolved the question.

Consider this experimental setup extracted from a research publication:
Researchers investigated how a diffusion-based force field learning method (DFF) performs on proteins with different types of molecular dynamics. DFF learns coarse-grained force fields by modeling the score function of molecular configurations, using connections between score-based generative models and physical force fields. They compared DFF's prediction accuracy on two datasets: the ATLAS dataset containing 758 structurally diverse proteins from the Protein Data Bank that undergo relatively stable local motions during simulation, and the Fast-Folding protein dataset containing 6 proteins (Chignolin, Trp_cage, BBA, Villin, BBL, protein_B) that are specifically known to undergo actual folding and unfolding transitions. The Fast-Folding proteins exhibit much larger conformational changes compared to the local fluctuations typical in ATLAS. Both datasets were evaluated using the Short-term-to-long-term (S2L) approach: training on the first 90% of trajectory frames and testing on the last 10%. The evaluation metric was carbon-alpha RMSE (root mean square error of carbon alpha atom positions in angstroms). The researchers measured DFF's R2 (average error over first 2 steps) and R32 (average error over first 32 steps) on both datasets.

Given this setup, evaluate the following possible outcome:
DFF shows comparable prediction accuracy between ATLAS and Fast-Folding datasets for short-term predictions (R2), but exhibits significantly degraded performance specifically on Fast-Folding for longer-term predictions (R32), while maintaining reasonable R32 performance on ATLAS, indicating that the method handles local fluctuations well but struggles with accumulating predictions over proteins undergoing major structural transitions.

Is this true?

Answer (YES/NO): NO